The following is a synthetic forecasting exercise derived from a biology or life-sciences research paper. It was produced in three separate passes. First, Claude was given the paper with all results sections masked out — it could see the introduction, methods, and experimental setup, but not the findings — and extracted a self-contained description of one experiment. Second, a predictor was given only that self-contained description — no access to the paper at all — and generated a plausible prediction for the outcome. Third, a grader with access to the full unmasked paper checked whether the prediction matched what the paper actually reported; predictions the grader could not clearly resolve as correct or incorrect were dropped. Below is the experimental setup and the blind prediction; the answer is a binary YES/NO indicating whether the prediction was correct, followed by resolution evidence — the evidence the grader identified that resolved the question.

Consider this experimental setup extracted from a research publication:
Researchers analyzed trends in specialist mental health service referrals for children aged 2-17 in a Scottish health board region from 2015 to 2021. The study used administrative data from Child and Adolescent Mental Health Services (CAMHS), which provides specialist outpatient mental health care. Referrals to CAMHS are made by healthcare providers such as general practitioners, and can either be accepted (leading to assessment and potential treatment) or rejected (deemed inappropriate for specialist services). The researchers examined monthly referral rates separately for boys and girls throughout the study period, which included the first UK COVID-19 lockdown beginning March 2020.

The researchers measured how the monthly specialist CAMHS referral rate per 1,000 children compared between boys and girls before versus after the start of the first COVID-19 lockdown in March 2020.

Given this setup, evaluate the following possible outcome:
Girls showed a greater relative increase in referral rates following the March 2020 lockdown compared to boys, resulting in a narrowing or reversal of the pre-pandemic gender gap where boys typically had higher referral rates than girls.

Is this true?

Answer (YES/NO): NO